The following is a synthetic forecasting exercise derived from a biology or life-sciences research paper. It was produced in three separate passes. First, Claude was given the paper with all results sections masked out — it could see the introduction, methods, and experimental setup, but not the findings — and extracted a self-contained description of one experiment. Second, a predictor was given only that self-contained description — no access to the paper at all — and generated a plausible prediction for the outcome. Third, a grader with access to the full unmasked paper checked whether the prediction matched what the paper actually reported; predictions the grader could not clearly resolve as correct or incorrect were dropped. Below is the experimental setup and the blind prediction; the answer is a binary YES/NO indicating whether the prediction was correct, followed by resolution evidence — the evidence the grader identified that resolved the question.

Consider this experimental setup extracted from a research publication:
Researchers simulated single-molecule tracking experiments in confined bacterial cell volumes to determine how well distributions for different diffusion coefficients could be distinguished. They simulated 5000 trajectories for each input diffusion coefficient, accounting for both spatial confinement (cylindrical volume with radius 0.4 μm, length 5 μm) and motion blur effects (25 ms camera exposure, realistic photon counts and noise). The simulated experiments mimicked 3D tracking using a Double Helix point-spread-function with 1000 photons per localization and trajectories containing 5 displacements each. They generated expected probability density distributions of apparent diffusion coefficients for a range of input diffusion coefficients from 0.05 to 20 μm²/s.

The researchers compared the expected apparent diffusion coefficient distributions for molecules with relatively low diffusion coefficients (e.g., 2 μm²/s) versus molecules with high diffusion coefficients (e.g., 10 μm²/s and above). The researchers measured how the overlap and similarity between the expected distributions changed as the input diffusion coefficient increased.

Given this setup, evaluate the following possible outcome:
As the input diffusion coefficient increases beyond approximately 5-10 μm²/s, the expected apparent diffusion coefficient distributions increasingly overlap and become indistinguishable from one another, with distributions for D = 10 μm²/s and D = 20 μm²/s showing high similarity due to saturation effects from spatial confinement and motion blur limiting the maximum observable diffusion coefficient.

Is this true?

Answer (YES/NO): NO